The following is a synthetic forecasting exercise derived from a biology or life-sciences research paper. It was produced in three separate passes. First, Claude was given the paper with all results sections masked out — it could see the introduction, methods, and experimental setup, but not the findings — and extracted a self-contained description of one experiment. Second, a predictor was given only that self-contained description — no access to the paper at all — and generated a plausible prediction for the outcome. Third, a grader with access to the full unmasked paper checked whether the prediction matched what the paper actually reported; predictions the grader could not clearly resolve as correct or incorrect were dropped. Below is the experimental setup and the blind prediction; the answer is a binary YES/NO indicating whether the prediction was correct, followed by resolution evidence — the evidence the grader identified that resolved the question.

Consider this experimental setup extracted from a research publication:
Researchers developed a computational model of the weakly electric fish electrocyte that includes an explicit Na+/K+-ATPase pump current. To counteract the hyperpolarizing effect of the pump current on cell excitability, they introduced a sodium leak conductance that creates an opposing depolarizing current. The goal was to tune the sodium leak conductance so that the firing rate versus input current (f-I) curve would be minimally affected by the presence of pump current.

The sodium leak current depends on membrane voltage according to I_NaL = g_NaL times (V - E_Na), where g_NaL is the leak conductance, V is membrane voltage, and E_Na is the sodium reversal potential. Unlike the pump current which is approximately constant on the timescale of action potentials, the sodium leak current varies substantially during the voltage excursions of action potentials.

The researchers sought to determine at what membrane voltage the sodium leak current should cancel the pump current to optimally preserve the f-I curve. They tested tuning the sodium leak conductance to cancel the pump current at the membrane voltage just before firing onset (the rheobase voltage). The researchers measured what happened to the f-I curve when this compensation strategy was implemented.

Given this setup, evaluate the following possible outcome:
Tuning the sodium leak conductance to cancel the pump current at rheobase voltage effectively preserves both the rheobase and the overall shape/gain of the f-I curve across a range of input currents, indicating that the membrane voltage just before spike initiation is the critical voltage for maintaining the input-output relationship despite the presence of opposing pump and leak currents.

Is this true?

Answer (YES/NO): YES